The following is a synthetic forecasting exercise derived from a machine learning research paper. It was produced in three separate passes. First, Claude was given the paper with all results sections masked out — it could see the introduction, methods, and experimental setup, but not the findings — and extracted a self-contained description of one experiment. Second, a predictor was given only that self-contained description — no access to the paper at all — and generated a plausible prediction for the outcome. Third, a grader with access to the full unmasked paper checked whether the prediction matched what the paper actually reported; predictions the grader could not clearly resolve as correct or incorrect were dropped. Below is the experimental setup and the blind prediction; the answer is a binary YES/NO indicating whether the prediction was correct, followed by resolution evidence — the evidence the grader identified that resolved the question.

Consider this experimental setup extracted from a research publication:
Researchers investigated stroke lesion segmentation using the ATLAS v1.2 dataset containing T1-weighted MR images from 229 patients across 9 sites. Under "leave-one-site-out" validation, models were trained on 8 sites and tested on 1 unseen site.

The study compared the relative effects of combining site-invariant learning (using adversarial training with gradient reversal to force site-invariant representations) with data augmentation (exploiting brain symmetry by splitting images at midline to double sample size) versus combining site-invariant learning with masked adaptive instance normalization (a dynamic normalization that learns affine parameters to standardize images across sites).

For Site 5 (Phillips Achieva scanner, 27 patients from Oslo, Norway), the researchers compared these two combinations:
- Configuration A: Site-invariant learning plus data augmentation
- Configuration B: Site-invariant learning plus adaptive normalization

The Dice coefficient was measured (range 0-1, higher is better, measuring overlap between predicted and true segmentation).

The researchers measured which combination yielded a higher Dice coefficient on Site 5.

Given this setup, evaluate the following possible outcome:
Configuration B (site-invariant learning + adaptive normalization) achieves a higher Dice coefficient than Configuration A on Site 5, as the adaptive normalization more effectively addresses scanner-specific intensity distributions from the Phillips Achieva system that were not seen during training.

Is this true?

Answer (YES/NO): YES